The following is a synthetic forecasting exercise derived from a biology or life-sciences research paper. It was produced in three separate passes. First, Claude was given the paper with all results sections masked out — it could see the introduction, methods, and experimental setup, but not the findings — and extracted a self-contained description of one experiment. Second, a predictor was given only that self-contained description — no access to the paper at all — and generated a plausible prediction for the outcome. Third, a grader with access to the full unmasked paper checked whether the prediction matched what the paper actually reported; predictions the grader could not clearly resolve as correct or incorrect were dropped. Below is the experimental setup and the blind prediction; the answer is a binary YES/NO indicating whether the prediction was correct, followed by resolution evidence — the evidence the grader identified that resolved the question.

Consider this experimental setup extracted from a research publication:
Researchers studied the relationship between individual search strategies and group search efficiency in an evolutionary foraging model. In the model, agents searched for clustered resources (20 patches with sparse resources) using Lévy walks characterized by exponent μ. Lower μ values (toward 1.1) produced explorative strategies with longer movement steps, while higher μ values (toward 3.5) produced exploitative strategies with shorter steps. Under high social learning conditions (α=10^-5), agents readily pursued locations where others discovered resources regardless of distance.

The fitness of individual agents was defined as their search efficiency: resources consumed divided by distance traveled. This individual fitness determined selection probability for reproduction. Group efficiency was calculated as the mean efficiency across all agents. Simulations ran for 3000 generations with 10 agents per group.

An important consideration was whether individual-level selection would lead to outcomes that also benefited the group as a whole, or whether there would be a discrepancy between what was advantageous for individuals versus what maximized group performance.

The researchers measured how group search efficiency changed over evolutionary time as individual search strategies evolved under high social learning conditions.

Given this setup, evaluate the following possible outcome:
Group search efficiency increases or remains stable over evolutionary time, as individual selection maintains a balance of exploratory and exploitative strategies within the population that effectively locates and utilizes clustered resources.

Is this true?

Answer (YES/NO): NO